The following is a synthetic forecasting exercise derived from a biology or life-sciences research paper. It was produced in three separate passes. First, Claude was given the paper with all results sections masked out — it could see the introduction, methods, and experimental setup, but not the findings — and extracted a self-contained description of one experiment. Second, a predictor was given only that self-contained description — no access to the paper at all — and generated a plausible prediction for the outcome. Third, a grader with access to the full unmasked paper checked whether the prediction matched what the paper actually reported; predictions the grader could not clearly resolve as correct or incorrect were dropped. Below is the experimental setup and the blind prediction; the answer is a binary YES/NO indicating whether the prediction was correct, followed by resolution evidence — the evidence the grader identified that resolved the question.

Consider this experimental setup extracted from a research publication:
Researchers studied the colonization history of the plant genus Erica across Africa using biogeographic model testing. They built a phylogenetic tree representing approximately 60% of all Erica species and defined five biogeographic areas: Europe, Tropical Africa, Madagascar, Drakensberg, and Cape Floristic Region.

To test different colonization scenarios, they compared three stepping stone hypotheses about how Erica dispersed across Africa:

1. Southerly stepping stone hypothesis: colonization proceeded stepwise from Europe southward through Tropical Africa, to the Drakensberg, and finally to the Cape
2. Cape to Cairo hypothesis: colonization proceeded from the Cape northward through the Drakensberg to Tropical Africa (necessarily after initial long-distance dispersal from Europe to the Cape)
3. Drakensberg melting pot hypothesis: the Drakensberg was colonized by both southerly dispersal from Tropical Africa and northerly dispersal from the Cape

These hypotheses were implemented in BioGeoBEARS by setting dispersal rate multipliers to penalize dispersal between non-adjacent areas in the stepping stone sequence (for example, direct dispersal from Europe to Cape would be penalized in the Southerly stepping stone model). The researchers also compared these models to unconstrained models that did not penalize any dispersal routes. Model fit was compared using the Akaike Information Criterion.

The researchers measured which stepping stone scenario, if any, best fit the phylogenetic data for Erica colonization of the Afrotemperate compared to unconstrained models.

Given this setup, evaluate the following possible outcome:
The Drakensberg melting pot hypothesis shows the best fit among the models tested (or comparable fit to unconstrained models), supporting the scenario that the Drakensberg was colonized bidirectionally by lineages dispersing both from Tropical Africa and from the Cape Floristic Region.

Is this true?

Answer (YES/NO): NO